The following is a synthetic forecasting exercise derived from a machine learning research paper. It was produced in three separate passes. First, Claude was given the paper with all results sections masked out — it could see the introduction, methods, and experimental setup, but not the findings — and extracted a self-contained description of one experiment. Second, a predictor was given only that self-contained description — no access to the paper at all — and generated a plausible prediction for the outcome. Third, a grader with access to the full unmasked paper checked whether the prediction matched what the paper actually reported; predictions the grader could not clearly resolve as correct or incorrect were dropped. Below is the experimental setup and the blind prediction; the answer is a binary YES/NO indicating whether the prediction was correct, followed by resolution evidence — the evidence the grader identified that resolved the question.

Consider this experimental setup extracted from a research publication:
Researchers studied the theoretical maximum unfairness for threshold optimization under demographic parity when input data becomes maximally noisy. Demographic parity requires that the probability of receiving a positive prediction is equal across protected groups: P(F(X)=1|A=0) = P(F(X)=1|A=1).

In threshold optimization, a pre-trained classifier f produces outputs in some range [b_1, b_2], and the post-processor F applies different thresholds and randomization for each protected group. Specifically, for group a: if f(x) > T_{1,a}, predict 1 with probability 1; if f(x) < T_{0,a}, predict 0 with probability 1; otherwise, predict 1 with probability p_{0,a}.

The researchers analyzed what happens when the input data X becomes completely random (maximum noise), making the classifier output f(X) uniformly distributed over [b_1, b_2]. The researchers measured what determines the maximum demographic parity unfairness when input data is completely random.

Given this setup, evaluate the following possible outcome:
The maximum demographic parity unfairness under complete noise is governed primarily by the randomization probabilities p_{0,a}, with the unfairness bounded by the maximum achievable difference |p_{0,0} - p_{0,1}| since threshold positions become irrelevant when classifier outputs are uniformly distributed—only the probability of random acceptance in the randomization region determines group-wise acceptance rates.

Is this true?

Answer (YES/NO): NO